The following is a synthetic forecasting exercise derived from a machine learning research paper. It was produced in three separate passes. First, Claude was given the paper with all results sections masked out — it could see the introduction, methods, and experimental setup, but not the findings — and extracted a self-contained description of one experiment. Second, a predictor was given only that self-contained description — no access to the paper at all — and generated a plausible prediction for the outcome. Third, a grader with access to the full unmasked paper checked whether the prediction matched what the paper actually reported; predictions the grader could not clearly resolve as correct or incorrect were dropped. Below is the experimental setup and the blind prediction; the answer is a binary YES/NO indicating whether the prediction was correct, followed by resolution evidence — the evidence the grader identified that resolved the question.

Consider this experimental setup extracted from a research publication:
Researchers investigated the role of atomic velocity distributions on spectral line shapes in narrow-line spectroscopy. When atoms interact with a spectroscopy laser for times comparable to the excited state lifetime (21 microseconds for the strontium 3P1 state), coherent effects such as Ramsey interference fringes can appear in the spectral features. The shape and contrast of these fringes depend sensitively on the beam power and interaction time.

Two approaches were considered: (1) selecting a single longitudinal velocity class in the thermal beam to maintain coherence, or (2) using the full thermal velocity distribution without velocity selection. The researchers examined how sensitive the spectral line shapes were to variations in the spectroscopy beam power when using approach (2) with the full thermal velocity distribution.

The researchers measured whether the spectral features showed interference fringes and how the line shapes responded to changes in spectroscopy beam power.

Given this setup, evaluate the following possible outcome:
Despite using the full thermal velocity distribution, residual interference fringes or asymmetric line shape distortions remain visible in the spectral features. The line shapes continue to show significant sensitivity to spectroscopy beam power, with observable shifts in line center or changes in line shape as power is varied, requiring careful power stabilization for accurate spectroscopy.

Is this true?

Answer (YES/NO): NO